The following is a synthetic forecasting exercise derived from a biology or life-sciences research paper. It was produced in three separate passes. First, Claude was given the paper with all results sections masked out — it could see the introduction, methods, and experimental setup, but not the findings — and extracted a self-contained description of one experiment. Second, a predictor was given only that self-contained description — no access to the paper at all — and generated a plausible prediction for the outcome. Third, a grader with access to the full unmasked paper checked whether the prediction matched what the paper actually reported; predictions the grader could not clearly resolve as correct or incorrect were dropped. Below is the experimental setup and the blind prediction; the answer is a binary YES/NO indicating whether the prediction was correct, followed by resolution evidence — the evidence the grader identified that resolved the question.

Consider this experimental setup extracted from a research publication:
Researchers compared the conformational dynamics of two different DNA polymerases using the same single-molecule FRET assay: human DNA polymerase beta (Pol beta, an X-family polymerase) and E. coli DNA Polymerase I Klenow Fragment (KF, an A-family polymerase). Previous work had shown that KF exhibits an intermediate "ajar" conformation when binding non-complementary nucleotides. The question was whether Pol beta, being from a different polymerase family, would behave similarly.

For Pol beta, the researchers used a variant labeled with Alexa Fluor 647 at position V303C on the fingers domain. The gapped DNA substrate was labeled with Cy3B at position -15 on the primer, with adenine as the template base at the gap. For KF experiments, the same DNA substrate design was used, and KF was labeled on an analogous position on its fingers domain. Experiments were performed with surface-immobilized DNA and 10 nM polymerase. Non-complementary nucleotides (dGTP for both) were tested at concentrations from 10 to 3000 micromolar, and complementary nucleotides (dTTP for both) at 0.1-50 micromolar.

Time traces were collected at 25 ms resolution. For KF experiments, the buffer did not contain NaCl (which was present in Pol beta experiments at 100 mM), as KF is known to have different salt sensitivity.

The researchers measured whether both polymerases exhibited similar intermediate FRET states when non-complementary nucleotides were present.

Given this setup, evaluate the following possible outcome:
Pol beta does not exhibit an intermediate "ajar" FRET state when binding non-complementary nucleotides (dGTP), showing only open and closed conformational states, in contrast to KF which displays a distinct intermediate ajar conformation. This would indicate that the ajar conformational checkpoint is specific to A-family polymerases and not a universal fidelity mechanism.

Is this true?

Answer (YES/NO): NO